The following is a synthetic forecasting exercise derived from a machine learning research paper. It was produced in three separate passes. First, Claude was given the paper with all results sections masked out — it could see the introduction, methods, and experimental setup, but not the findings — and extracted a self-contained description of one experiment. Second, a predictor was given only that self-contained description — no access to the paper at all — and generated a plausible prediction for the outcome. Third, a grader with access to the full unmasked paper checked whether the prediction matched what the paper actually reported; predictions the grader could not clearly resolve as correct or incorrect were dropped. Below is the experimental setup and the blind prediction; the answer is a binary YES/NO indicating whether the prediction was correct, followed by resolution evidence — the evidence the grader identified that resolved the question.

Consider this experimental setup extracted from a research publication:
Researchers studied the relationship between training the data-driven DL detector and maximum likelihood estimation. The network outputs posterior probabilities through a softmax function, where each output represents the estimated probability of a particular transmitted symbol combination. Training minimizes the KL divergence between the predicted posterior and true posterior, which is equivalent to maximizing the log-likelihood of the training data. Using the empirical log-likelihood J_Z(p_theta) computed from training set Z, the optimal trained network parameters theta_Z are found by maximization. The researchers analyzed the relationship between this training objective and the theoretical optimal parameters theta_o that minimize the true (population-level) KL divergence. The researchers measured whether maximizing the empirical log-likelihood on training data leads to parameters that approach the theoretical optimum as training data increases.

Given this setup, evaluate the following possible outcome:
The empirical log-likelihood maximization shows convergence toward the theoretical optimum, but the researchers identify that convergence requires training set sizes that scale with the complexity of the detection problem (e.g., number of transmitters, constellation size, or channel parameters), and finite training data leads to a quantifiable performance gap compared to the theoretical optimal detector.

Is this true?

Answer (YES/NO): YES